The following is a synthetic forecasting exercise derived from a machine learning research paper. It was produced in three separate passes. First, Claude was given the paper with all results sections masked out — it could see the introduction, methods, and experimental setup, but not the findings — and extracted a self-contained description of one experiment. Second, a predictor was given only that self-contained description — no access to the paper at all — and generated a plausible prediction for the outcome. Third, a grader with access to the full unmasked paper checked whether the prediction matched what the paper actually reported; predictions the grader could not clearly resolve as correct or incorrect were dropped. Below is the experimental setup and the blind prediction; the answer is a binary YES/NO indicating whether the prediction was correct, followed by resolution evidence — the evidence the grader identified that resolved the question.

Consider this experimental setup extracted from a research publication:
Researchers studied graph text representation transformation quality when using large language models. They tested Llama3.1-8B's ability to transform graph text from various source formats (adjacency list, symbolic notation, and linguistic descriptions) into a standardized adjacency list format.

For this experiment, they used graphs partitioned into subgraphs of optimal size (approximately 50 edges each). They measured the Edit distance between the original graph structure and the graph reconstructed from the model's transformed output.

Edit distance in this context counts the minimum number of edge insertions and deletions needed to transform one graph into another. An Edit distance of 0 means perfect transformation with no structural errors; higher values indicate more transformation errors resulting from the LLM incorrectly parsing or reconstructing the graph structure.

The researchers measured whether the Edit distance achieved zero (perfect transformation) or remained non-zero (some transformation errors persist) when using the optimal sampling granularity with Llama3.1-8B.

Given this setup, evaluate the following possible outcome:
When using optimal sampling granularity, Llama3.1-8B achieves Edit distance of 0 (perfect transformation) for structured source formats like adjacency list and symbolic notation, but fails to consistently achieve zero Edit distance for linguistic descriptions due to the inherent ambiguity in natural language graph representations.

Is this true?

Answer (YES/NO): NO